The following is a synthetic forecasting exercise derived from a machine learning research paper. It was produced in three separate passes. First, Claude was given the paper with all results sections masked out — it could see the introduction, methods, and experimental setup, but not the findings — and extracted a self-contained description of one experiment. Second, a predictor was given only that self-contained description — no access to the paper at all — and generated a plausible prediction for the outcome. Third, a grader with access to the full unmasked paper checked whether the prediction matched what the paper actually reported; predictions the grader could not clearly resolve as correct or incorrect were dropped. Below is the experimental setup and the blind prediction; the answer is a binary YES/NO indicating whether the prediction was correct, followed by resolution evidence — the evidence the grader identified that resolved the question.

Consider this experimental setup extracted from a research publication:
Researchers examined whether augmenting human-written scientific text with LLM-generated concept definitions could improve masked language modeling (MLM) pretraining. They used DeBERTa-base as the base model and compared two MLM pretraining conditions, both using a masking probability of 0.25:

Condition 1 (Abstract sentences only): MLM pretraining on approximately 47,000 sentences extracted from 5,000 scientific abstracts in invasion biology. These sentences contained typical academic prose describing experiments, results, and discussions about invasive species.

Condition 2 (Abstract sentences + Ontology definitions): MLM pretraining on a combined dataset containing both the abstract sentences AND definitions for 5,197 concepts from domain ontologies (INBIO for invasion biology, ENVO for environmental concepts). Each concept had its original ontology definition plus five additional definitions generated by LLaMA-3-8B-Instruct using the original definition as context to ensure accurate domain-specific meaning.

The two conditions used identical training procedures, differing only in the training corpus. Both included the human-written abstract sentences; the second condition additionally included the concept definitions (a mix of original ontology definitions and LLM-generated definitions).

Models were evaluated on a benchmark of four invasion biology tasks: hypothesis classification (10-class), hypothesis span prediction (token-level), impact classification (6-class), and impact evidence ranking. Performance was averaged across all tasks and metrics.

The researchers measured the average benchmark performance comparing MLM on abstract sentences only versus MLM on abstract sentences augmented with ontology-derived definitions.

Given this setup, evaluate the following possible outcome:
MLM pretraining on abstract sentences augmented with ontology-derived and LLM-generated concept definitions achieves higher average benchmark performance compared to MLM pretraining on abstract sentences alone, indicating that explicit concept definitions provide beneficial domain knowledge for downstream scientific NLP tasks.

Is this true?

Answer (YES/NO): YES